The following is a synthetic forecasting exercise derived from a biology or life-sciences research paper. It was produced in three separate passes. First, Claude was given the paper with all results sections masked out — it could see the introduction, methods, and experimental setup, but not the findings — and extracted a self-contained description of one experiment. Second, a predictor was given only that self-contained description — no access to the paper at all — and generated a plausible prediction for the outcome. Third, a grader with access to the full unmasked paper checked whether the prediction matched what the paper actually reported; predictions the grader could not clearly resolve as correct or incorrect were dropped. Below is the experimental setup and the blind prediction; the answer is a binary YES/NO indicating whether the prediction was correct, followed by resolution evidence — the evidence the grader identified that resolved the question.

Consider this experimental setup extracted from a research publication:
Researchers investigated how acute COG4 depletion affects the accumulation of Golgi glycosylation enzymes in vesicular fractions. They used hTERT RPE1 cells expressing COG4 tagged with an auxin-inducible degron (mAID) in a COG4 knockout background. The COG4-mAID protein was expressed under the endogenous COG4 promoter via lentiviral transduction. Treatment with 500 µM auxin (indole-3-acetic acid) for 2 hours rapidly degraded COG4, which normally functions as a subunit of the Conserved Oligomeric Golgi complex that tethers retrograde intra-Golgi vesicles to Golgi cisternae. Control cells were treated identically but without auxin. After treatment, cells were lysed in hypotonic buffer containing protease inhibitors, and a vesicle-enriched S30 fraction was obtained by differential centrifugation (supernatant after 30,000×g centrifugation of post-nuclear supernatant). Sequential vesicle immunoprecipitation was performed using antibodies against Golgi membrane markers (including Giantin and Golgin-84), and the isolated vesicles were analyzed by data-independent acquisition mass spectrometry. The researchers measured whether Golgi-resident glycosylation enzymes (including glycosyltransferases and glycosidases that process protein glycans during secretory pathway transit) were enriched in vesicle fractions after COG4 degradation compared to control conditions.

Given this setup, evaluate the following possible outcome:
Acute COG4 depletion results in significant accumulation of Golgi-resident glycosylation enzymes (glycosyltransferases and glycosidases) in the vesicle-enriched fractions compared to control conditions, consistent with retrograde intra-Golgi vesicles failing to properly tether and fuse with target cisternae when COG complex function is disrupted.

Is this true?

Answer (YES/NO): YES